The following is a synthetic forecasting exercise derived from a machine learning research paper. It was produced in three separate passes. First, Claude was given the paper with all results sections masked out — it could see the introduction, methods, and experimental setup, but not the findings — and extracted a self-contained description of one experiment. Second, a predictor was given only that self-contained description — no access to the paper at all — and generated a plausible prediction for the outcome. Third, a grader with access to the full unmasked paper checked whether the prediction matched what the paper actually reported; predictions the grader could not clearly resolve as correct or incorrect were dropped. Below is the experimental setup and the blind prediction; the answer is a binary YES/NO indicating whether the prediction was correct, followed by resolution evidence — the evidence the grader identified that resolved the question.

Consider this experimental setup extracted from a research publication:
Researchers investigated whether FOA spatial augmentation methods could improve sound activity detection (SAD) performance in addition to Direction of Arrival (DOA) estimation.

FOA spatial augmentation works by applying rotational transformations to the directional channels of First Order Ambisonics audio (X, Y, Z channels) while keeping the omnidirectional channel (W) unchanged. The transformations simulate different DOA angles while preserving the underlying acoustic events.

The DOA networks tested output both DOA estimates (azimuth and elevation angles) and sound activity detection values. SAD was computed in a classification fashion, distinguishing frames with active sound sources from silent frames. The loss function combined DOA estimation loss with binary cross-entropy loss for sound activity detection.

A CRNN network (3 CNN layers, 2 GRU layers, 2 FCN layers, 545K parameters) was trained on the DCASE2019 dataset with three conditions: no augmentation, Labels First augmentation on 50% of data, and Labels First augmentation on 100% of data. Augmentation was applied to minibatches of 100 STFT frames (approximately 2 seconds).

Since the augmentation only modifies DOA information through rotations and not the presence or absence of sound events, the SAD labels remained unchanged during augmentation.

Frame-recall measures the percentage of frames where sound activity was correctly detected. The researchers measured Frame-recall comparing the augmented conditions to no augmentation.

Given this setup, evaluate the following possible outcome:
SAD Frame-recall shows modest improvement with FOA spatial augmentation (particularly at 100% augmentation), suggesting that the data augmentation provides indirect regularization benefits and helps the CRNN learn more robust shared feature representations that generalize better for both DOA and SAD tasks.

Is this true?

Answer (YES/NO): YES